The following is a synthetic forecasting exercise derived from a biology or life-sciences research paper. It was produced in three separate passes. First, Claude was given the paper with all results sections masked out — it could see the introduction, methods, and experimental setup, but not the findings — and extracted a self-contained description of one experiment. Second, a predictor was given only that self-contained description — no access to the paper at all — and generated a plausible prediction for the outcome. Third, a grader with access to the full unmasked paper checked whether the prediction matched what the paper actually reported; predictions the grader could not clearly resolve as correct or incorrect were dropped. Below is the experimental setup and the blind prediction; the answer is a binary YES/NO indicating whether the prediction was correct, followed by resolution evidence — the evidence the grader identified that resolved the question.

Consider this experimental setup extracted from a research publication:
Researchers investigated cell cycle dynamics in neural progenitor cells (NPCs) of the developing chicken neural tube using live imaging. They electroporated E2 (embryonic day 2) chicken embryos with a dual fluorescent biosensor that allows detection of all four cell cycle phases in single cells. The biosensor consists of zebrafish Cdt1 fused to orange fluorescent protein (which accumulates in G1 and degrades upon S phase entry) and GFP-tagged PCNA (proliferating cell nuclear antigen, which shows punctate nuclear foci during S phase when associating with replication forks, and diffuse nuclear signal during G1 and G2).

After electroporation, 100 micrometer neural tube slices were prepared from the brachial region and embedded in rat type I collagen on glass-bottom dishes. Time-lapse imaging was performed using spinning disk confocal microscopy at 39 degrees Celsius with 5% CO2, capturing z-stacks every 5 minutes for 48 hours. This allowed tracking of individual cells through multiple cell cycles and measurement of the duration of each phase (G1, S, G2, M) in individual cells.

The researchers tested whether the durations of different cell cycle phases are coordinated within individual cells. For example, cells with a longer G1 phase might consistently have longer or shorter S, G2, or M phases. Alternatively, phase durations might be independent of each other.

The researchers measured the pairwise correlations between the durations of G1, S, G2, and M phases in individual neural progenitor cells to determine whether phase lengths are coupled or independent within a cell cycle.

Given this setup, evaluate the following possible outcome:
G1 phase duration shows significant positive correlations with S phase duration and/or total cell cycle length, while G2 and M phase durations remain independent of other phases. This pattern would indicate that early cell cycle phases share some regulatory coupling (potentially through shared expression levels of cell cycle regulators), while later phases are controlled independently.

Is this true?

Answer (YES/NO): NO